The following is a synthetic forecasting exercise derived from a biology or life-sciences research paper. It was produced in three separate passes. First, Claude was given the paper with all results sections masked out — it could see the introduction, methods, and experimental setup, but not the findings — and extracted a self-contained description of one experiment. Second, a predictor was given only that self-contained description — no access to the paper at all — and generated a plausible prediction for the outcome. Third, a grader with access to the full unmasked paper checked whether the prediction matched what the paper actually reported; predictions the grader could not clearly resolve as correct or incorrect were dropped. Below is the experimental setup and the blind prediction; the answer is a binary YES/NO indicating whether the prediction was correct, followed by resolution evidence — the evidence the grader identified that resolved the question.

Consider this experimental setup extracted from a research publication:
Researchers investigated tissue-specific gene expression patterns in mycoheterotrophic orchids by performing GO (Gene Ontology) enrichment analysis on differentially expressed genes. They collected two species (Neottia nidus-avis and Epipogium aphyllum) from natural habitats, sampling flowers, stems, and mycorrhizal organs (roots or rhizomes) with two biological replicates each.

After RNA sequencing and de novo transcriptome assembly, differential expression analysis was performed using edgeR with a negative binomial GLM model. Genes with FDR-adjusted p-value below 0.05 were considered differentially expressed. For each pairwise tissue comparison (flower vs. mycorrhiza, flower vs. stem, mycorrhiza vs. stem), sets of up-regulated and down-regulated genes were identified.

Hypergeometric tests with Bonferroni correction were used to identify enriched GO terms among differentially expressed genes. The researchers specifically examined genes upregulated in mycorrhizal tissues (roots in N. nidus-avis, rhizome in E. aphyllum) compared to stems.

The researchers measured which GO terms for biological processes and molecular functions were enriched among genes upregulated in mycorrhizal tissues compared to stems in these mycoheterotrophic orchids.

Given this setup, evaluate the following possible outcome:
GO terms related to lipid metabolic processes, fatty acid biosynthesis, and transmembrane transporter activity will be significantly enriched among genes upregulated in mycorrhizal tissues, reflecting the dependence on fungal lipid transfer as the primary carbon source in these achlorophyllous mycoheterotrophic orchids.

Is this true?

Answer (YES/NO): NO